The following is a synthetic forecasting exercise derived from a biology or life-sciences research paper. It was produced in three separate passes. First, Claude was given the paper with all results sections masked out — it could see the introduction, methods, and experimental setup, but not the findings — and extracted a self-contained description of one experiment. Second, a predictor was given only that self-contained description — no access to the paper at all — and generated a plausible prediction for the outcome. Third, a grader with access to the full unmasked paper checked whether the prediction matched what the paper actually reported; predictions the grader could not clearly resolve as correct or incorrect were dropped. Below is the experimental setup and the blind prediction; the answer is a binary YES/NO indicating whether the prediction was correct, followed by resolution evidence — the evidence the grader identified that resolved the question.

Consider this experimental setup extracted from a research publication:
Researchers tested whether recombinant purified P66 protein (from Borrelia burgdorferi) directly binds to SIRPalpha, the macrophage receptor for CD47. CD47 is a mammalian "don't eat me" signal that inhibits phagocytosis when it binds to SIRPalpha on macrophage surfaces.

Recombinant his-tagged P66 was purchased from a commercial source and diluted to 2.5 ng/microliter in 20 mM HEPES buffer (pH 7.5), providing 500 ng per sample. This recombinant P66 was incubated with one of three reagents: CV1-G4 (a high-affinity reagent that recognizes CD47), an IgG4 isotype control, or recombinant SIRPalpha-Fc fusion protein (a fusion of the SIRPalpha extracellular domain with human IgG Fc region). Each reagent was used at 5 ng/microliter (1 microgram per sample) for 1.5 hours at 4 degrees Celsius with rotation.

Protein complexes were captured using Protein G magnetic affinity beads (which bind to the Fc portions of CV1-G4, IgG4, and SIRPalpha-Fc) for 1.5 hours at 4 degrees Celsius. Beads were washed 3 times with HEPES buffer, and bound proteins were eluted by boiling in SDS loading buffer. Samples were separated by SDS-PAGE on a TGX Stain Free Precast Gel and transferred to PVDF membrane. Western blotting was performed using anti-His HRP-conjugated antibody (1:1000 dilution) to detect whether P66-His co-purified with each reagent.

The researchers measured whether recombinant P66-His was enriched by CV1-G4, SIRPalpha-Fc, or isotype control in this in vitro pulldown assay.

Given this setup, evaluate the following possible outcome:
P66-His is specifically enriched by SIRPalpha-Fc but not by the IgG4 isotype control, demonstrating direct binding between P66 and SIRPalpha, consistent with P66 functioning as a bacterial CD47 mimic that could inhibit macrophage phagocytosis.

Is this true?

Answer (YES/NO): YES